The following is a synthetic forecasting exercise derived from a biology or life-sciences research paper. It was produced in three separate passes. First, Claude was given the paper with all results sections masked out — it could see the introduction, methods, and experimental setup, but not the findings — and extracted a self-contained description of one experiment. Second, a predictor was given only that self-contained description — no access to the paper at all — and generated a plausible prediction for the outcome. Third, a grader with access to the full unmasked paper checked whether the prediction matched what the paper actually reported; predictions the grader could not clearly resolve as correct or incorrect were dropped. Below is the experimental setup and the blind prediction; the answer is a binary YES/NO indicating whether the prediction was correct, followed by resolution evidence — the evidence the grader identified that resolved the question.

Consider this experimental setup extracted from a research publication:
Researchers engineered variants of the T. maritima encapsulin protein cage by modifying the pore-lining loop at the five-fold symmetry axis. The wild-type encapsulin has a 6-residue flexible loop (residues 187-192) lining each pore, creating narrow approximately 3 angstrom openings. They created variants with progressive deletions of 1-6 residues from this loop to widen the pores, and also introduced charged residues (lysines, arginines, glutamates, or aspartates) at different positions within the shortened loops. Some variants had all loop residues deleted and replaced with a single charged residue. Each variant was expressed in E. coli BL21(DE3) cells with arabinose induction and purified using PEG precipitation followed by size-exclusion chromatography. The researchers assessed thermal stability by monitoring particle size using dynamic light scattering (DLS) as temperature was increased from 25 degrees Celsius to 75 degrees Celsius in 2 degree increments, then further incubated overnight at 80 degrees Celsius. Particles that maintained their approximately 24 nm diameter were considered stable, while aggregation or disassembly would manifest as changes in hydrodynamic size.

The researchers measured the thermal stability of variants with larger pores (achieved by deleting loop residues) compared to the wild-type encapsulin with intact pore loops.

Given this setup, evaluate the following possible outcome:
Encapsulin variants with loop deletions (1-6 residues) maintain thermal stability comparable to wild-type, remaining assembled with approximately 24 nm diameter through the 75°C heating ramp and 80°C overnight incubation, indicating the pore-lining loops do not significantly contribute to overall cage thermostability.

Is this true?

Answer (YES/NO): NO